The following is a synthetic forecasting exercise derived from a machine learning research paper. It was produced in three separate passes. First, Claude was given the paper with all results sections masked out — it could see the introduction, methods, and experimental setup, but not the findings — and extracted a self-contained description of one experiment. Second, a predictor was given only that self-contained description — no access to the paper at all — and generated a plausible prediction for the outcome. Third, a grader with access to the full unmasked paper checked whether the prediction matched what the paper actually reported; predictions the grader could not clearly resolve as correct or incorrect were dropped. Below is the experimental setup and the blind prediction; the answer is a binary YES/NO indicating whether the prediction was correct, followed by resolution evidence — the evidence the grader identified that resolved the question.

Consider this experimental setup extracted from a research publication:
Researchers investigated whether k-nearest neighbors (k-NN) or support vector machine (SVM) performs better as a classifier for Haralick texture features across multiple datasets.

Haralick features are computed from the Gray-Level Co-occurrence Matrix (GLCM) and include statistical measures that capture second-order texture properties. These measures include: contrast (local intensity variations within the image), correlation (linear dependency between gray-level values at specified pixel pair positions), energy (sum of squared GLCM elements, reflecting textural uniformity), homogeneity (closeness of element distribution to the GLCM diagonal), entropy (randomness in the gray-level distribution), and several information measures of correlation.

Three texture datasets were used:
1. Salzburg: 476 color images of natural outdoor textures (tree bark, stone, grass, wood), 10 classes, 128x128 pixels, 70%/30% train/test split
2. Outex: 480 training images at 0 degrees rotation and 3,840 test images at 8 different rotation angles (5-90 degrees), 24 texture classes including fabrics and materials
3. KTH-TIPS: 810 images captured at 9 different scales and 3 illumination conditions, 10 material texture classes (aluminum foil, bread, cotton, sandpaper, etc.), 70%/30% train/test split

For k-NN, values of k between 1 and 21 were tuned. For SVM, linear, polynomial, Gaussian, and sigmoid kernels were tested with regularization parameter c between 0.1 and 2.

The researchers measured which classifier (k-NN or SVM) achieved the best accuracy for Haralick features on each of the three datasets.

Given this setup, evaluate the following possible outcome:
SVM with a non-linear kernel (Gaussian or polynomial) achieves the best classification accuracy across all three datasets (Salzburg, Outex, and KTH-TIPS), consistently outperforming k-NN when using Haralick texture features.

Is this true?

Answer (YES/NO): NO